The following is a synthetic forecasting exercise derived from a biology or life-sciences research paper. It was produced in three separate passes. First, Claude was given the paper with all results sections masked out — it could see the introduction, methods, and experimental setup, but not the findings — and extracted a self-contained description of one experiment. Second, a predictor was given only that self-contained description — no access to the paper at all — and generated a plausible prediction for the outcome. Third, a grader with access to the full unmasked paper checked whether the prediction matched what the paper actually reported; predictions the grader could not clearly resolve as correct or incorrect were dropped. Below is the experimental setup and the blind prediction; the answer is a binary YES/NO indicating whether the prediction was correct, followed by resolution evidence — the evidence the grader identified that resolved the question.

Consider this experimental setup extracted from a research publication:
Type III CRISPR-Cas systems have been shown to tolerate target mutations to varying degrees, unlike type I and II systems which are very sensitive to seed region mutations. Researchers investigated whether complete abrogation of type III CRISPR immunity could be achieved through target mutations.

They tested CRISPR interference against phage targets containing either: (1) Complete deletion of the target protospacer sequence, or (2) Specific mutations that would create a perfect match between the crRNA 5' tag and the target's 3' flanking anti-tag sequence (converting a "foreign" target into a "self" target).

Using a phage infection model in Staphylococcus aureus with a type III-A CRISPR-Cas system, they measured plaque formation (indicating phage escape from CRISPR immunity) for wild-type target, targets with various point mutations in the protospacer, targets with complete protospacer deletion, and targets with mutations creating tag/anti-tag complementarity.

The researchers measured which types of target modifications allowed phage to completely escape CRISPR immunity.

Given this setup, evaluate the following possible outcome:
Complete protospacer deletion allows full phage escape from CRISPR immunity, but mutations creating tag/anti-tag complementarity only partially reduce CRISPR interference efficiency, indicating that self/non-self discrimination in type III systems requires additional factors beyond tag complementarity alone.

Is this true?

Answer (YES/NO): NO